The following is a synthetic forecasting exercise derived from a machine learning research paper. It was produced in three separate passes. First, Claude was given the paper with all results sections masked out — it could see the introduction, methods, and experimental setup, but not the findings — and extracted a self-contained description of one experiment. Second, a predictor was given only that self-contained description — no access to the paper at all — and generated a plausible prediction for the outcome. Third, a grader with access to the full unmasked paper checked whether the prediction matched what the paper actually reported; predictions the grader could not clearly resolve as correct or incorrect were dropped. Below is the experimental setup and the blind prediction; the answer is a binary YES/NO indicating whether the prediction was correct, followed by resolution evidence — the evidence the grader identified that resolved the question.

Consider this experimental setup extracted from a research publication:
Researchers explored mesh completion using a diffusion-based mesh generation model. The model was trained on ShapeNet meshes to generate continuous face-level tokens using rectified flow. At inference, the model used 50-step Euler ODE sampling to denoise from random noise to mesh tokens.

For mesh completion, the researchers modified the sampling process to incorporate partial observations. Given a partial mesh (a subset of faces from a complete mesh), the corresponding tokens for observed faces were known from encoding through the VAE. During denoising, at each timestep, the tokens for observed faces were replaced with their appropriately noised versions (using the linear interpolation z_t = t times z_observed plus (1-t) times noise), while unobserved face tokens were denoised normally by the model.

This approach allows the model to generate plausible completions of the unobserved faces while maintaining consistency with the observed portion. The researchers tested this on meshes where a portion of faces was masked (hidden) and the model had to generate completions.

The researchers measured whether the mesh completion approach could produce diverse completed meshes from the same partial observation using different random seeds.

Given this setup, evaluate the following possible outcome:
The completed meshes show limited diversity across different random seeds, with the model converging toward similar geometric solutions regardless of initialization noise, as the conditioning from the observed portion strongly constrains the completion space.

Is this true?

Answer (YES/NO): NO